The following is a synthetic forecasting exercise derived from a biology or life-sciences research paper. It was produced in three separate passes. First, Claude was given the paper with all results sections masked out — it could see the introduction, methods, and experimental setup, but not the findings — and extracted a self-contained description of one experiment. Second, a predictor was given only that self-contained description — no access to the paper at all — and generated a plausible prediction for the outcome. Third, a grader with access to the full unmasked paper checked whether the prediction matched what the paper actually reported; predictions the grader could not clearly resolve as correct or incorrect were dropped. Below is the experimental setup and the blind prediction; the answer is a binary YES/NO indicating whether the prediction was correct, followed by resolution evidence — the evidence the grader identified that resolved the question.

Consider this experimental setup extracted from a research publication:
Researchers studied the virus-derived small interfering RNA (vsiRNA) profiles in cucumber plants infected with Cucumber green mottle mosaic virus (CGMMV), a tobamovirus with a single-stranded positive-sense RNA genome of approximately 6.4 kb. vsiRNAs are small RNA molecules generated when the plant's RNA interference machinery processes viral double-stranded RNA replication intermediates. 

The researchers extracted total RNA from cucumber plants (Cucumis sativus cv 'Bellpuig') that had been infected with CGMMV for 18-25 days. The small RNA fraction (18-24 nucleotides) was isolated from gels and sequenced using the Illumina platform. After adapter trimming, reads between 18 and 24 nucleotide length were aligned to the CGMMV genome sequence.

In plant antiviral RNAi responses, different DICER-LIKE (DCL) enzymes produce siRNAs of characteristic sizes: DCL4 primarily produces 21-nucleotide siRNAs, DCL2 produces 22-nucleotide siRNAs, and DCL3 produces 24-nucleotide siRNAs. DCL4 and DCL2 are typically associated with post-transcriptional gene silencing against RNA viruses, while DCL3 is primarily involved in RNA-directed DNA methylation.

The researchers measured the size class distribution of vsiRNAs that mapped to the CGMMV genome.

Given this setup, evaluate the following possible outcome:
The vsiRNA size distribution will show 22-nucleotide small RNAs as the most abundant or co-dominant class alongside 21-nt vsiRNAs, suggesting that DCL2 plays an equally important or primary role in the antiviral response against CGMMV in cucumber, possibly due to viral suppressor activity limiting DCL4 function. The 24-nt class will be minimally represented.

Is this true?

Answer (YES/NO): NO